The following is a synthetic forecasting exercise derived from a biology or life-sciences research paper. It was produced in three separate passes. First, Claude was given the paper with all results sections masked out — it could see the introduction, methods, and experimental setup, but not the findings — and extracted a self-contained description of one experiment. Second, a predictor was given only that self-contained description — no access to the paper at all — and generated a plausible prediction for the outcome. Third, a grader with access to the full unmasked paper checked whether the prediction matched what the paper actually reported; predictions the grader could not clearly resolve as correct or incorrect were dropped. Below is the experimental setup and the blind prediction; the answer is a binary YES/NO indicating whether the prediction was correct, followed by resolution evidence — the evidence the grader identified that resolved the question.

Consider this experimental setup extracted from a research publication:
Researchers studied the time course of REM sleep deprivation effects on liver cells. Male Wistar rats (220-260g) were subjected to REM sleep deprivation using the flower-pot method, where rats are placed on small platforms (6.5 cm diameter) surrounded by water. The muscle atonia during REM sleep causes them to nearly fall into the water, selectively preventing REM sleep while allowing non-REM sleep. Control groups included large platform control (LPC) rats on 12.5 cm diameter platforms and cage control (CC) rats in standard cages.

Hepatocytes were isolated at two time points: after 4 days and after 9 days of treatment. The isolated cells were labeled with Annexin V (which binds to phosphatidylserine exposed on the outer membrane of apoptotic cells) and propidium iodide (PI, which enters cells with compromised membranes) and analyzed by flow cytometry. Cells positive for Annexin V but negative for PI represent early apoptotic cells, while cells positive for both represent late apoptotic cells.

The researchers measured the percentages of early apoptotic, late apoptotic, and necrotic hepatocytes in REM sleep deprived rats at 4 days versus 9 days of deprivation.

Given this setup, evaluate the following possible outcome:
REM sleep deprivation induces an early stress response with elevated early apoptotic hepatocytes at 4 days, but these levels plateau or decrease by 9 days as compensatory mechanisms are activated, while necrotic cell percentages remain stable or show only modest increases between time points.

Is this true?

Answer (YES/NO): NO